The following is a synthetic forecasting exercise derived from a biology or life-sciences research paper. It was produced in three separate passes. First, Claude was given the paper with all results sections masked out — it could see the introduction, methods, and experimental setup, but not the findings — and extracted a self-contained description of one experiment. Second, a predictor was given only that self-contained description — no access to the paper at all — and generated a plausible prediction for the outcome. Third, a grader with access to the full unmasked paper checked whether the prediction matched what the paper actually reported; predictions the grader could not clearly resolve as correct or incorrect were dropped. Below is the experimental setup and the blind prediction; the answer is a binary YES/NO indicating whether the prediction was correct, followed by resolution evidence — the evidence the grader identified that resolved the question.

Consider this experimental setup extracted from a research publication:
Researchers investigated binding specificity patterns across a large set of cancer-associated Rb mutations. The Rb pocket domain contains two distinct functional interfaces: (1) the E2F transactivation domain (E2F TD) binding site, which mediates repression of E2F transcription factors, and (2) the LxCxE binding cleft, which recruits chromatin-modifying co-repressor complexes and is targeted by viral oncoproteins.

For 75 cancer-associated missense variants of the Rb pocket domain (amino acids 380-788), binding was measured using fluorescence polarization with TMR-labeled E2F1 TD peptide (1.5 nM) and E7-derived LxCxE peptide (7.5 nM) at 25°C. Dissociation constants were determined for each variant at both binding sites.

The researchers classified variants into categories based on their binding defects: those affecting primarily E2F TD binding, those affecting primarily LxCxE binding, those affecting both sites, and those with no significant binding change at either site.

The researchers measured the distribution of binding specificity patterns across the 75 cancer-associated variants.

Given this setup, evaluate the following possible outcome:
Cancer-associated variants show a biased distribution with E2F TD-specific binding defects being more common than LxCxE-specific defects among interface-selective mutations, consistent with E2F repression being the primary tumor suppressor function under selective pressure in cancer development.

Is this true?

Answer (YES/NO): YES